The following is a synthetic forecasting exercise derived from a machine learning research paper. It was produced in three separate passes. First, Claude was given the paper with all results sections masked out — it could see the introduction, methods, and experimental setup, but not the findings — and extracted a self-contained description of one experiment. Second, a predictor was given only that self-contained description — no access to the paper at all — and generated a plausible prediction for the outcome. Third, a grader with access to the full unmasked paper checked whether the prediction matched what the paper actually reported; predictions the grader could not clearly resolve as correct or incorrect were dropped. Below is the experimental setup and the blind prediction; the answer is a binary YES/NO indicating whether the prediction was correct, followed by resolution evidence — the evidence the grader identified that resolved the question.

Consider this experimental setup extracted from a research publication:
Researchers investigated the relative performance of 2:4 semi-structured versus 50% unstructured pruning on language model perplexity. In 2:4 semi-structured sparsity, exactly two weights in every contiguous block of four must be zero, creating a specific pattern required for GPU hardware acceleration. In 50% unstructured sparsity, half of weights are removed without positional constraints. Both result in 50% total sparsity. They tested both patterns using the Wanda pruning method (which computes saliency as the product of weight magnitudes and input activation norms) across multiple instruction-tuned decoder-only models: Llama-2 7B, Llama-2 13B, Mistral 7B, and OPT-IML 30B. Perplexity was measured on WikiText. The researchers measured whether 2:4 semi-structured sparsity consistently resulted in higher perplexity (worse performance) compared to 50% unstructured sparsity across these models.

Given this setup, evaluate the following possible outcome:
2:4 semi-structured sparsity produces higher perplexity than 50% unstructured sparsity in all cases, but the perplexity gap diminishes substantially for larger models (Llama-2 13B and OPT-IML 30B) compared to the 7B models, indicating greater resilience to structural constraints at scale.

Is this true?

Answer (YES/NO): NO